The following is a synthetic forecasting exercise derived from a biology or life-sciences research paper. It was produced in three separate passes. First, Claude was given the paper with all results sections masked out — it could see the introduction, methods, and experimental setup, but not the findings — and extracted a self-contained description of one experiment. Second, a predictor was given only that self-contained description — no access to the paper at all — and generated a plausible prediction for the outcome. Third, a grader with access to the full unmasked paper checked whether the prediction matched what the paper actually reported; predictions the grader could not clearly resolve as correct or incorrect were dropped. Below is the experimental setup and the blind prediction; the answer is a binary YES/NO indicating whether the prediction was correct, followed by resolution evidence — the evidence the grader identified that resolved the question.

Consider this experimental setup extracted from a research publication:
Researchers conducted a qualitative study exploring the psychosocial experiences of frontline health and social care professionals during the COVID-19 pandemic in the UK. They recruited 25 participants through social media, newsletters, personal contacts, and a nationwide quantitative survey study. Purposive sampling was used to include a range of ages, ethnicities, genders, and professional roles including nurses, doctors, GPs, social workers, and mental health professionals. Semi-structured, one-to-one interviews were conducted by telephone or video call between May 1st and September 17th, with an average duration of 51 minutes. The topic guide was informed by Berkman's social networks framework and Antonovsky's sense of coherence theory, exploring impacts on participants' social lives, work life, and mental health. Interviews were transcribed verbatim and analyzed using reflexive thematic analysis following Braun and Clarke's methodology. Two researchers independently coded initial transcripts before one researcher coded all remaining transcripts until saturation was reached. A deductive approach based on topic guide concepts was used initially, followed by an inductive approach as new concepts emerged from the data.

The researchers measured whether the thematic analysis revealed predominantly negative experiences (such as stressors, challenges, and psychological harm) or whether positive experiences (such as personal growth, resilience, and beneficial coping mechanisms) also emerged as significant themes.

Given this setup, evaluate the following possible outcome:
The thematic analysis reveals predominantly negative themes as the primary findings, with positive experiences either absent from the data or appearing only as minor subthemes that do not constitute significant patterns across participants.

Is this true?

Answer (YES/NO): NO